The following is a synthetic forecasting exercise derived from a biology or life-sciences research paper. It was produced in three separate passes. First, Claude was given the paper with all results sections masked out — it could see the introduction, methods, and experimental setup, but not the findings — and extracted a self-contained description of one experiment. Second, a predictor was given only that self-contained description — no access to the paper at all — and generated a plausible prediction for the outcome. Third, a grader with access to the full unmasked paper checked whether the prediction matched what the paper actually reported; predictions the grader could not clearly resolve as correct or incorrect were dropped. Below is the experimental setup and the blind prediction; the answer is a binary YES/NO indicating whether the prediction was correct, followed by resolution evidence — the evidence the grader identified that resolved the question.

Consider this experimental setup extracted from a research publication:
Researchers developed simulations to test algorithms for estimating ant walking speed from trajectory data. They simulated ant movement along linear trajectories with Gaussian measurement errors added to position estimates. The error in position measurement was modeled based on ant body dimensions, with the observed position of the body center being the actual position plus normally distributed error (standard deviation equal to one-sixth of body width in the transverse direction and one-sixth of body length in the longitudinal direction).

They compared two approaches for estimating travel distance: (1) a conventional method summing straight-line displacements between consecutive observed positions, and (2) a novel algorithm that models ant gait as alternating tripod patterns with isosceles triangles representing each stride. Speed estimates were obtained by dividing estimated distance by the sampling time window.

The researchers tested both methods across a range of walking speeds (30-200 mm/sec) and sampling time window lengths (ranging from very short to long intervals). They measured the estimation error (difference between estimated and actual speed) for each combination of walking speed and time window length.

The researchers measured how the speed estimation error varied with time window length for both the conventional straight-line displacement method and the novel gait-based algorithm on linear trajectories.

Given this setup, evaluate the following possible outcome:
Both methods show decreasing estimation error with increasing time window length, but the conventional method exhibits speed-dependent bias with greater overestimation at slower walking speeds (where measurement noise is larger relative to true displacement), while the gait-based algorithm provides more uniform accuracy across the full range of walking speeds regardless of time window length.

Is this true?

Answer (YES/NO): NO